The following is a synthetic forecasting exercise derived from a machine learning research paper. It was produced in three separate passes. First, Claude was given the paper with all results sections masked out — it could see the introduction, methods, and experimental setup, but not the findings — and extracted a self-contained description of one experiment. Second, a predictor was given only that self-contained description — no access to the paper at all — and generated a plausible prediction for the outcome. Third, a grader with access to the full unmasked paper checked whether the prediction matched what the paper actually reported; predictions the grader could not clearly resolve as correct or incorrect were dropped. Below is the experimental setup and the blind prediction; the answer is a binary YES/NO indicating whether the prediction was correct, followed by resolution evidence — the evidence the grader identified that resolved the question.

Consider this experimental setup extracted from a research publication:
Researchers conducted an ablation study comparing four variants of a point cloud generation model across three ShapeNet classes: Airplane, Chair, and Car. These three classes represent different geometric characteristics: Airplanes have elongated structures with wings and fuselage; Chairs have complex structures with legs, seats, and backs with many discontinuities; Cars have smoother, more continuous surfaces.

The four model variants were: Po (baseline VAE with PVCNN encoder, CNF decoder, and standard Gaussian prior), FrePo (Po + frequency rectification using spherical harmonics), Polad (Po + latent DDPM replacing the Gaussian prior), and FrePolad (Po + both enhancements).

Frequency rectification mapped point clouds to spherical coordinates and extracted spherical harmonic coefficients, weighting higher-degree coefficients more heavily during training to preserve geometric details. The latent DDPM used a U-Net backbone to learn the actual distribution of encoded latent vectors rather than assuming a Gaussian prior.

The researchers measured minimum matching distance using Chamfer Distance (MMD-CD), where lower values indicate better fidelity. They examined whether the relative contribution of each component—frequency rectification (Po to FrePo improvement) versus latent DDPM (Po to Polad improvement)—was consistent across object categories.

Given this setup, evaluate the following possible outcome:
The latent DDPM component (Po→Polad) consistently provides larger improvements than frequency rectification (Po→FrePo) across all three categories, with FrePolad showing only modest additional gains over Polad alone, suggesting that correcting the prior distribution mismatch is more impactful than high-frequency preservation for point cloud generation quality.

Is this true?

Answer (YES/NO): NO